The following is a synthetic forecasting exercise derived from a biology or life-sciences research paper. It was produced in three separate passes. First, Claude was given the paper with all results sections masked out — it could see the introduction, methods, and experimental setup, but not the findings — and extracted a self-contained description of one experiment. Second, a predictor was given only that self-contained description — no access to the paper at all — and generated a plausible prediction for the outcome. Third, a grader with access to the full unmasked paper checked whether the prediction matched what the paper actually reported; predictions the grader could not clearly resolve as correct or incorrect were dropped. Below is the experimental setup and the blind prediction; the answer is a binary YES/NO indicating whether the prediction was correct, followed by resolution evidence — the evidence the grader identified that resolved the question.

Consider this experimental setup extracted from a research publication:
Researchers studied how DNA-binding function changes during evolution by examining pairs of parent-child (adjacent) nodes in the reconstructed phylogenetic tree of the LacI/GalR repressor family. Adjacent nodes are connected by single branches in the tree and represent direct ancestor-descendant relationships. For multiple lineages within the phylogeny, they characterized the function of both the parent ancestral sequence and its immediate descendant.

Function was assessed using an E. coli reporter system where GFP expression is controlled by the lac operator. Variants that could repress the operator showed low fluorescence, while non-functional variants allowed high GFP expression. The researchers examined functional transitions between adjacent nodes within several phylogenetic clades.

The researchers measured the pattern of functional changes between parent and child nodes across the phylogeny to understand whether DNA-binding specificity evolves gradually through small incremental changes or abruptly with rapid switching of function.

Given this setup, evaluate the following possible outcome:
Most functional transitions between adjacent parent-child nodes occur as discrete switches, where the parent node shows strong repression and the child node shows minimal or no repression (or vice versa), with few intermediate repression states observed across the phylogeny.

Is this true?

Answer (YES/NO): YES